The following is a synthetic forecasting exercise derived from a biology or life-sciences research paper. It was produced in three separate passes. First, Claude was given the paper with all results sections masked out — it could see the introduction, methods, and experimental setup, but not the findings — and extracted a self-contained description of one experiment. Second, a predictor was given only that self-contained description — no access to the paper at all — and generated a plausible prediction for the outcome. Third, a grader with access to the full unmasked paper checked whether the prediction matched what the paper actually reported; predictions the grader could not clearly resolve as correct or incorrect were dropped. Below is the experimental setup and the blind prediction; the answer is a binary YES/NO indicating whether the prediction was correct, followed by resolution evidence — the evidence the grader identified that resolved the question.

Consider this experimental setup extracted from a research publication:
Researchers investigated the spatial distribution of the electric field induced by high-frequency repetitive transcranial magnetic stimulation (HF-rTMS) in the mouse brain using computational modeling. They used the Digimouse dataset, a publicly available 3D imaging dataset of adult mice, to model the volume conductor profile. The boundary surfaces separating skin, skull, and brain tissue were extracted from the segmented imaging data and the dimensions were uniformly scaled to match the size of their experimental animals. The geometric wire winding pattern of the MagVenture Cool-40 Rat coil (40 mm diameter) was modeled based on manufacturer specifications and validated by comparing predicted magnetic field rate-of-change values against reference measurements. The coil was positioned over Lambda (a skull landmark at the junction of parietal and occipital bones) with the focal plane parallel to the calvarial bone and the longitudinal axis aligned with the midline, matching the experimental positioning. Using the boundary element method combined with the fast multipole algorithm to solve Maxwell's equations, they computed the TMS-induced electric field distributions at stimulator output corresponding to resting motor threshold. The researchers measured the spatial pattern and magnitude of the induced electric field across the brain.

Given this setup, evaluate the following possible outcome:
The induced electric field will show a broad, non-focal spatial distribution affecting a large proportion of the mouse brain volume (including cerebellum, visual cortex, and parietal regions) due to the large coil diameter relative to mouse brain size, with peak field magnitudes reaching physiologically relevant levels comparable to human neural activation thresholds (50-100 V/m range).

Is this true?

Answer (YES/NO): NO